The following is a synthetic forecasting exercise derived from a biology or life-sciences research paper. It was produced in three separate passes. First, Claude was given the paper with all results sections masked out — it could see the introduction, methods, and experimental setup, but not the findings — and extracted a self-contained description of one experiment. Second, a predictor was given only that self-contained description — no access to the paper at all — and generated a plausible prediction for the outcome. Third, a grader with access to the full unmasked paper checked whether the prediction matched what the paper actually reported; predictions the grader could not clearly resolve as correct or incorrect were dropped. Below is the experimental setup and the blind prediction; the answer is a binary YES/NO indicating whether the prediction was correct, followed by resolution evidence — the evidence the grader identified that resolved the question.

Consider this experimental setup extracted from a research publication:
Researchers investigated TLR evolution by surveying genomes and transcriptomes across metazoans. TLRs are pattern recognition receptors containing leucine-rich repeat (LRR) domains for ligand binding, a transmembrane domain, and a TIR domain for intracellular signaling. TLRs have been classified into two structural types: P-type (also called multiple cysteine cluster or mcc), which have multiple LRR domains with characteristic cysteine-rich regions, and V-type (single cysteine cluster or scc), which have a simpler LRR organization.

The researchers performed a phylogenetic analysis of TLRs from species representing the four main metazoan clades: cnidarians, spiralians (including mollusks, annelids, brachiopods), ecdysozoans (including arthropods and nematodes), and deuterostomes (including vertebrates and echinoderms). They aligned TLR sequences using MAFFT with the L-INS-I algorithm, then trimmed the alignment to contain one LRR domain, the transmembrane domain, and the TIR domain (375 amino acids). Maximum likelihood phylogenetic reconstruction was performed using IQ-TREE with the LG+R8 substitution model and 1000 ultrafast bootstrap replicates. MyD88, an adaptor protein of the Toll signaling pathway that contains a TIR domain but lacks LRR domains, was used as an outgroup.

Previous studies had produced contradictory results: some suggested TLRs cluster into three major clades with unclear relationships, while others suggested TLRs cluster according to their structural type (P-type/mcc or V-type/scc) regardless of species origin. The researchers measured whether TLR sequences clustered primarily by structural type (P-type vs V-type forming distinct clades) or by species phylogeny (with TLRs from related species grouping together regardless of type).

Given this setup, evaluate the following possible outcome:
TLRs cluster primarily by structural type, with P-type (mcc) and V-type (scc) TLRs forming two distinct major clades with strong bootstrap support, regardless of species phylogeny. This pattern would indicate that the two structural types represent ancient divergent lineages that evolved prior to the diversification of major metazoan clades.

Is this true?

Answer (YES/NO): NO